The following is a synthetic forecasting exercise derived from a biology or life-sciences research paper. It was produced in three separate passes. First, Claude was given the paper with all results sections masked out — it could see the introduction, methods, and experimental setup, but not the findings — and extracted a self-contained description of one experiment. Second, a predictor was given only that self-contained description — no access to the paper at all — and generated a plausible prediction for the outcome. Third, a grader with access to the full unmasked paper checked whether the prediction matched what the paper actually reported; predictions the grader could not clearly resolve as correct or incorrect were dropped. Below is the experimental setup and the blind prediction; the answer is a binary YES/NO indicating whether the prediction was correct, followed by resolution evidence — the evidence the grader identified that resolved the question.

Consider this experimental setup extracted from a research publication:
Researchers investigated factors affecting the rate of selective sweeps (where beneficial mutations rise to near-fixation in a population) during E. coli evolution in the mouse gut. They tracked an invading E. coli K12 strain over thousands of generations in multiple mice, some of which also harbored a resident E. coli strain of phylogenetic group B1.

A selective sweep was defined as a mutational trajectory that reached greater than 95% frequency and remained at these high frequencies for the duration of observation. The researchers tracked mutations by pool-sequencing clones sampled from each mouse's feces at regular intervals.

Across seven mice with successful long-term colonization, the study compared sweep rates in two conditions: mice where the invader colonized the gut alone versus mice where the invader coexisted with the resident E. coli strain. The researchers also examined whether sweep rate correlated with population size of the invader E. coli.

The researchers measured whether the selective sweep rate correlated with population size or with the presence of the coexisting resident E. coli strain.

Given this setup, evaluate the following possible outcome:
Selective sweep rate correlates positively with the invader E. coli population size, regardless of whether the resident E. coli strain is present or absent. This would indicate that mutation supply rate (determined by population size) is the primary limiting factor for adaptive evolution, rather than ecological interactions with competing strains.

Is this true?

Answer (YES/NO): NO